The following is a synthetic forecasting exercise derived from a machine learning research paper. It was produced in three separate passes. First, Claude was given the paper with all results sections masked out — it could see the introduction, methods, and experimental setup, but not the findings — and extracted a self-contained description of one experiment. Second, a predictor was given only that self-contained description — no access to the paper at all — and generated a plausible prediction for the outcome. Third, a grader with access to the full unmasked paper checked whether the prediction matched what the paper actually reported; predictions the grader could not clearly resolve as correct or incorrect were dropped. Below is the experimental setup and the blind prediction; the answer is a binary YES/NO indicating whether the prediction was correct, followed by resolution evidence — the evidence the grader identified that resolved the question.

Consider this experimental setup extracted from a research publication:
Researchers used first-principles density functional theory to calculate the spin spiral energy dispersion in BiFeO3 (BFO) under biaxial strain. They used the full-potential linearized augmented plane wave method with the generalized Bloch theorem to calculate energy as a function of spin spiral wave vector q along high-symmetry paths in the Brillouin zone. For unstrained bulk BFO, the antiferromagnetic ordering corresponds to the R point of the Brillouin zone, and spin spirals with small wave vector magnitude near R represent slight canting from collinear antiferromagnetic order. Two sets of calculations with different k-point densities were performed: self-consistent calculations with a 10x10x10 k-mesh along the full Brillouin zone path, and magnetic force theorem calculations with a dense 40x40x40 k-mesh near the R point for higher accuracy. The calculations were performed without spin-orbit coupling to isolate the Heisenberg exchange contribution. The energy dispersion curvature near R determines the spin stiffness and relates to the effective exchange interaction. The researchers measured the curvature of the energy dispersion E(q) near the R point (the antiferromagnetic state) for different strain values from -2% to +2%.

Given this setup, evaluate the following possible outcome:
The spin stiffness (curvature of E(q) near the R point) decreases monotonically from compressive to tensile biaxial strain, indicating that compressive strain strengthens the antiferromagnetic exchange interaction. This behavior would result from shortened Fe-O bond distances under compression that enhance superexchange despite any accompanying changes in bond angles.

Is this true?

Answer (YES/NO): YES